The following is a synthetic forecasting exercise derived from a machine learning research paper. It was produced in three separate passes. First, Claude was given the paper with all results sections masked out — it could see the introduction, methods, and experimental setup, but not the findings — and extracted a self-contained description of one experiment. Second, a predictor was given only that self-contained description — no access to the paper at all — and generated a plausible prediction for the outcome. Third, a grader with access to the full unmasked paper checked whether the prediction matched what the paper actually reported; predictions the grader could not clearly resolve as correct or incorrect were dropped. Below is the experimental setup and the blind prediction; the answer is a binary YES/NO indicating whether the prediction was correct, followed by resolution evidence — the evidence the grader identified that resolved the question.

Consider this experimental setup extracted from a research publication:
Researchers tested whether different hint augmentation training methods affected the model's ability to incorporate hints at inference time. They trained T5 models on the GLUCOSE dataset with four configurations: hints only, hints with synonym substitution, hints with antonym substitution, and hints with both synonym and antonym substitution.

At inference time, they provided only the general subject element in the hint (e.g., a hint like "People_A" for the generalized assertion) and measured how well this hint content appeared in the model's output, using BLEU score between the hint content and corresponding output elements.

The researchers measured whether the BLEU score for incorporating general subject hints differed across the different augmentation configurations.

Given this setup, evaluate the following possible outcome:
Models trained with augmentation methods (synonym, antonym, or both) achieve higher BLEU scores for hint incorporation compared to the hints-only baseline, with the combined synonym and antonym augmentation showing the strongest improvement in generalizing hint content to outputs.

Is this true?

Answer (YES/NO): NO